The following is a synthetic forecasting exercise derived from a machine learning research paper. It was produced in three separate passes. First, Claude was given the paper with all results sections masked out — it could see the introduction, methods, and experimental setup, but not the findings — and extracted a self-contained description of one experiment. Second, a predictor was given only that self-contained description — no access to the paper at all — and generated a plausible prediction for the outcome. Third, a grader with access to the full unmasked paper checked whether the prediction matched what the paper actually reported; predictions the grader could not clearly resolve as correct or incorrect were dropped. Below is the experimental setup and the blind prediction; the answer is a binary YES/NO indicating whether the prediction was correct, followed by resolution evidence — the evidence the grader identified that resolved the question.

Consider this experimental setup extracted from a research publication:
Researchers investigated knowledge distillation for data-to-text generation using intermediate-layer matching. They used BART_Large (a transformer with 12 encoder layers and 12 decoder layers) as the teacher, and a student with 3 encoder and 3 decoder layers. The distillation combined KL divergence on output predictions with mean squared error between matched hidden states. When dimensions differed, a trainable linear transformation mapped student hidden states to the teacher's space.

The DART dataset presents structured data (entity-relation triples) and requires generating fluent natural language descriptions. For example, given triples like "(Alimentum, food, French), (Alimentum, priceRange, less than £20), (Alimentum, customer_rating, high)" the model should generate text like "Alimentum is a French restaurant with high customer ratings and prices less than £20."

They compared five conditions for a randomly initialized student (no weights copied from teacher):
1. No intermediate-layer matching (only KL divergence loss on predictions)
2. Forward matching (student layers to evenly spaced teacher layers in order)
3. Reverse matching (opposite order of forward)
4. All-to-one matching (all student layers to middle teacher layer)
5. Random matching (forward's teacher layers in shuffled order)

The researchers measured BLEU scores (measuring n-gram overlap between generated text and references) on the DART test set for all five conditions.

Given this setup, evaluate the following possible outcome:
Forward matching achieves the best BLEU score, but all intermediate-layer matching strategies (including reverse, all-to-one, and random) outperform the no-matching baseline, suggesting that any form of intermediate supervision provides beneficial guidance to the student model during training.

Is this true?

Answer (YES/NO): NO